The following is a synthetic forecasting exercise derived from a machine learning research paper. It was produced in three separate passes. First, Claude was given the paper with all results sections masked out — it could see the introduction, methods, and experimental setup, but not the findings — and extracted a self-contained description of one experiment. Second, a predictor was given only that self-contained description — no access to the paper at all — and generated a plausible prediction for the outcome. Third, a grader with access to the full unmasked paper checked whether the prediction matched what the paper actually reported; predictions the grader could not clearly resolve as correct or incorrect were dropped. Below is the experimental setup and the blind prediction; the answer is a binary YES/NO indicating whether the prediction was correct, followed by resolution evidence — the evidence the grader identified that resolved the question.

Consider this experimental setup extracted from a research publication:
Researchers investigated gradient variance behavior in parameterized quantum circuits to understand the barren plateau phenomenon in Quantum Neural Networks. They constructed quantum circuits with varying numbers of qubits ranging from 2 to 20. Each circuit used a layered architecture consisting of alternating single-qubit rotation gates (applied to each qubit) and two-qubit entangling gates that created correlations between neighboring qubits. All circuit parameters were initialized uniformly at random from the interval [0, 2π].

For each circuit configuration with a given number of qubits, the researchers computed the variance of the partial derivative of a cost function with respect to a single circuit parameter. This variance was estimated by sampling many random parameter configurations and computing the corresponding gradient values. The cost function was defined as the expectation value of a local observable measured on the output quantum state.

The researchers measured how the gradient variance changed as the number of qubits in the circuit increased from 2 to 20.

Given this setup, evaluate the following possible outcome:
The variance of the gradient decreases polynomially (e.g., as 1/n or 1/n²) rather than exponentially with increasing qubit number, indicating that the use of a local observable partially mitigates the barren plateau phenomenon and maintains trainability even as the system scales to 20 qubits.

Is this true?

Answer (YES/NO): NO